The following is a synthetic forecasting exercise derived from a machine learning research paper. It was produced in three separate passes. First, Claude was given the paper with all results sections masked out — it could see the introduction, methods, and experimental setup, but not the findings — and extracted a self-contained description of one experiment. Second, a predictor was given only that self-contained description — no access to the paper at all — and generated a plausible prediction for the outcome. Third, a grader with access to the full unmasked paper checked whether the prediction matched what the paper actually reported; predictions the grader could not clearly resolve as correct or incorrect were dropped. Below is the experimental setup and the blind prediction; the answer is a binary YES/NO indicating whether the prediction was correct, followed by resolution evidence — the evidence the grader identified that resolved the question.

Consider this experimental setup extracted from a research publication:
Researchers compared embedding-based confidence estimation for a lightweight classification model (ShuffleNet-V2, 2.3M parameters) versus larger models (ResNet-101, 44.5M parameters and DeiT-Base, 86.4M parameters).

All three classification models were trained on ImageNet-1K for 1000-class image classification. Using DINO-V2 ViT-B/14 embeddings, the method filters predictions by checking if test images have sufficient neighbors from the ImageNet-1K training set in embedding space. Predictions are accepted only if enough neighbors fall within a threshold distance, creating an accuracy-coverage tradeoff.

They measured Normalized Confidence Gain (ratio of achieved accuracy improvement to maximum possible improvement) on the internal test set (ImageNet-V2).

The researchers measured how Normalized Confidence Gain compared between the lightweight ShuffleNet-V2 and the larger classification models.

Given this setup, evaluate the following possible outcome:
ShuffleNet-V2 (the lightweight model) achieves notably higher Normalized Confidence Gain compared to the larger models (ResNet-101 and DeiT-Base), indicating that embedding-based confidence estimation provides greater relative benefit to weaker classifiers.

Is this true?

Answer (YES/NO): NO